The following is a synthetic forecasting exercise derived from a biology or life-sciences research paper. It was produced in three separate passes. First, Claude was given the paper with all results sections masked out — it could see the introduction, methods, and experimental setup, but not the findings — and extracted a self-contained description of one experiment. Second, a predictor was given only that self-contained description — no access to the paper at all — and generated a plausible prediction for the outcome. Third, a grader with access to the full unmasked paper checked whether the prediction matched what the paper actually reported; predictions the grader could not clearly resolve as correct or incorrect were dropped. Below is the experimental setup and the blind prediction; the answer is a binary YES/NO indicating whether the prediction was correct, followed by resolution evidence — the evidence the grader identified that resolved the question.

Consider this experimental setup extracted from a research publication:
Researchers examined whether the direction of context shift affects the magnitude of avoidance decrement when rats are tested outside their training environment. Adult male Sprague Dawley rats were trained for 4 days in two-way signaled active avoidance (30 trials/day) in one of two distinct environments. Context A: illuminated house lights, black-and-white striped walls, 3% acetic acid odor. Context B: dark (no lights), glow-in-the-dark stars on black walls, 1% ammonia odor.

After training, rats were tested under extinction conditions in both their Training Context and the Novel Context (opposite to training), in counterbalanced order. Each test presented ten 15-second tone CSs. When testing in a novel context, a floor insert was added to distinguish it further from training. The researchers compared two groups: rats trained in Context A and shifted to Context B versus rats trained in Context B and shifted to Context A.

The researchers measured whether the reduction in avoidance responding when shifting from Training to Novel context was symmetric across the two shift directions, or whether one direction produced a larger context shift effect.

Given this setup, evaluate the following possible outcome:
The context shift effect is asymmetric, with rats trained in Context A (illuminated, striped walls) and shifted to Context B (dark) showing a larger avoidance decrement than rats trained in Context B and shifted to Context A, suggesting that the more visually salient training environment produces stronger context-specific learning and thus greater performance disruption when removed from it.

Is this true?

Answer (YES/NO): NO